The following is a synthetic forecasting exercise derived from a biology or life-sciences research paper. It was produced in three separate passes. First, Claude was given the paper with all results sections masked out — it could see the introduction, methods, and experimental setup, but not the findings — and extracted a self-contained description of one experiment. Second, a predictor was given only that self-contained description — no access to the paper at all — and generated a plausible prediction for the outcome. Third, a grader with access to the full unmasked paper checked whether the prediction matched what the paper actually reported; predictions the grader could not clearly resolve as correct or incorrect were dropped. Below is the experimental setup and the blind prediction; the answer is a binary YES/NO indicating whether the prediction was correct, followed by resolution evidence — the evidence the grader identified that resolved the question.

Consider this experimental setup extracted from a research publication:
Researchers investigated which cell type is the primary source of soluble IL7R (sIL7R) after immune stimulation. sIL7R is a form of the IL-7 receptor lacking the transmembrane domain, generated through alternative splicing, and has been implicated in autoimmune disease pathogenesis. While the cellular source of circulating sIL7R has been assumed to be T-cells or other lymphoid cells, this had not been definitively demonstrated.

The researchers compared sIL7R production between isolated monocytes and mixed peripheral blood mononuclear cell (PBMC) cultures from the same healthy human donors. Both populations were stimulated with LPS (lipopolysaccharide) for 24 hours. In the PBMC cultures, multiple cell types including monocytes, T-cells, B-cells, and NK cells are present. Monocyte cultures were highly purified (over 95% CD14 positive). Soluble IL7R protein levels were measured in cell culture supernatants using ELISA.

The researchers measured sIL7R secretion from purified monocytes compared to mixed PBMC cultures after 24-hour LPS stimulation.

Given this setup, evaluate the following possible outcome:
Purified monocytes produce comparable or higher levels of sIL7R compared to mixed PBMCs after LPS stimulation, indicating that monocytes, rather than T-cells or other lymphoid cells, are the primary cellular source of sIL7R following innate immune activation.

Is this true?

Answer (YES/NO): YES